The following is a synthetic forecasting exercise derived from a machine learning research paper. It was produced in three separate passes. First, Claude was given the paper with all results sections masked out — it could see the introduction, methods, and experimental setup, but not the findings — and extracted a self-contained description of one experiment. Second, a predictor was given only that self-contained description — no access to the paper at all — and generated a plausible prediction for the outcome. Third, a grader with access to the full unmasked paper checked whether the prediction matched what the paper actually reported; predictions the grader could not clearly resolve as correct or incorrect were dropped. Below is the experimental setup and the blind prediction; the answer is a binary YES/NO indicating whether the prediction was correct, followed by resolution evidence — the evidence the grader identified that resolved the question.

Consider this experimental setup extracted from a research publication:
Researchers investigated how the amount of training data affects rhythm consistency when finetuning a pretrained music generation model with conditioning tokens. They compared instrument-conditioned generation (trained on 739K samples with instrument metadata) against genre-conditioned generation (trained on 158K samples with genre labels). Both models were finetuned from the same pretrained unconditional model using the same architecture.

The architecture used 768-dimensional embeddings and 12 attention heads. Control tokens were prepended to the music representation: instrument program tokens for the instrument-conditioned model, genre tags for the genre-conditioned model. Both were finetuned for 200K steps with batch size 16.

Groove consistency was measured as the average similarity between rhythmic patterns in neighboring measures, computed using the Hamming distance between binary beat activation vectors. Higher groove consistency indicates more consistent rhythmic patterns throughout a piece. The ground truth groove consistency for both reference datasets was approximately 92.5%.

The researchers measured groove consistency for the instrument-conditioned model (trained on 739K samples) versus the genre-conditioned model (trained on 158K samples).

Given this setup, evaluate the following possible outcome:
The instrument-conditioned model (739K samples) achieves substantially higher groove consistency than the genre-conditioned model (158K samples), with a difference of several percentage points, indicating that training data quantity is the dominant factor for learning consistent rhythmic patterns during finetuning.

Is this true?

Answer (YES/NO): NO